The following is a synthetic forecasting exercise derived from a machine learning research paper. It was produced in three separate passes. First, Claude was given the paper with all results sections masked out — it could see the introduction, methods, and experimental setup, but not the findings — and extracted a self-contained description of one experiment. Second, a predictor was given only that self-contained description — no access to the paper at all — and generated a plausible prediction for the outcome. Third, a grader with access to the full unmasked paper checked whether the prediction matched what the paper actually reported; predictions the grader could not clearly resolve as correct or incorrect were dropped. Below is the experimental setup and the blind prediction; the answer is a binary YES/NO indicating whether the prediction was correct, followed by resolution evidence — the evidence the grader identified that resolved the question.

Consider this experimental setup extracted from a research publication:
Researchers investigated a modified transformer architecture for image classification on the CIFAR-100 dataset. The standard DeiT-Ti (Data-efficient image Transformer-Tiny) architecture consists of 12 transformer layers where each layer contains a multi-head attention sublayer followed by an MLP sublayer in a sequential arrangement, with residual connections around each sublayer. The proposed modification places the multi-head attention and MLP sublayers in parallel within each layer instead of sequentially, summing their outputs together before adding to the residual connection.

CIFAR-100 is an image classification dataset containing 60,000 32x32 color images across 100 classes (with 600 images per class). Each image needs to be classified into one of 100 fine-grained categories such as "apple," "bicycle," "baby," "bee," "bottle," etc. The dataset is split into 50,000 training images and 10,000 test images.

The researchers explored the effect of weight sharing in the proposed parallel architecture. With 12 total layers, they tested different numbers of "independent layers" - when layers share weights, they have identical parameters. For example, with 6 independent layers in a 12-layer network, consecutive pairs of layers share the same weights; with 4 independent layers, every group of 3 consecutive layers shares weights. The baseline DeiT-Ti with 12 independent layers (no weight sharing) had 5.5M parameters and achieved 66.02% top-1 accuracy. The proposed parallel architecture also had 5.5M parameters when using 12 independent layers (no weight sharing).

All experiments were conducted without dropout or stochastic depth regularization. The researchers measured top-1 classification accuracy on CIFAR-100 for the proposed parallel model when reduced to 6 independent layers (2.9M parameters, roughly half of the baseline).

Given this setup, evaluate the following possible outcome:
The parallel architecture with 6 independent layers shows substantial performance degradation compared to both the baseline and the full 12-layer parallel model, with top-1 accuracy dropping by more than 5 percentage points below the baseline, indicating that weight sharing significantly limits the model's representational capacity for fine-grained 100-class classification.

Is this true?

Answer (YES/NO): NO